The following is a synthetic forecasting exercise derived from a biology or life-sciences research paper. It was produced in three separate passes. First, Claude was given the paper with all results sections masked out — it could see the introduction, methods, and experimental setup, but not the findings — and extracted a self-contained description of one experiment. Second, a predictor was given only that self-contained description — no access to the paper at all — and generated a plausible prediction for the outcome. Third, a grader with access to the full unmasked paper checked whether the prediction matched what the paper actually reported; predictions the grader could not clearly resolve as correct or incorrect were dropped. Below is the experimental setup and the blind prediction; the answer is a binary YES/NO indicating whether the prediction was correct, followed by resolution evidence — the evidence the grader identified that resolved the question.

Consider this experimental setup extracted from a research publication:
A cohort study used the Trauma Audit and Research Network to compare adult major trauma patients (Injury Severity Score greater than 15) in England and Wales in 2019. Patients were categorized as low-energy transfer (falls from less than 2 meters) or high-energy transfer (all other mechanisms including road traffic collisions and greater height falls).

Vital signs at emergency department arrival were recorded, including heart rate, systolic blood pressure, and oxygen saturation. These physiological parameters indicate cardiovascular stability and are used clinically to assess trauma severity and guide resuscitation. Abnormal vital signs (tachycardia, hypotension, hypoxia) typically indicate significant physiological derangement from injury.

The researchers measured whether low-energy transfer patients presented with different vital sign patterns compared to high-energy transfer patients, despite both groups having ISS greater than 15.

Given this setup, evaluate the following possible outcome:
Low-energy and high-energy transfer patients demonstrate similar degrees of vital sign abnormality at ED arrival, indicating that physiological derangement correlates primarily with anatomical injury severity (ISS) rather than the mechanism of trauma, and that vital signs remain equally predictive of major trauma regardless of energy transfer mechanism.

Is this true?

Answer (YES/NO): NO